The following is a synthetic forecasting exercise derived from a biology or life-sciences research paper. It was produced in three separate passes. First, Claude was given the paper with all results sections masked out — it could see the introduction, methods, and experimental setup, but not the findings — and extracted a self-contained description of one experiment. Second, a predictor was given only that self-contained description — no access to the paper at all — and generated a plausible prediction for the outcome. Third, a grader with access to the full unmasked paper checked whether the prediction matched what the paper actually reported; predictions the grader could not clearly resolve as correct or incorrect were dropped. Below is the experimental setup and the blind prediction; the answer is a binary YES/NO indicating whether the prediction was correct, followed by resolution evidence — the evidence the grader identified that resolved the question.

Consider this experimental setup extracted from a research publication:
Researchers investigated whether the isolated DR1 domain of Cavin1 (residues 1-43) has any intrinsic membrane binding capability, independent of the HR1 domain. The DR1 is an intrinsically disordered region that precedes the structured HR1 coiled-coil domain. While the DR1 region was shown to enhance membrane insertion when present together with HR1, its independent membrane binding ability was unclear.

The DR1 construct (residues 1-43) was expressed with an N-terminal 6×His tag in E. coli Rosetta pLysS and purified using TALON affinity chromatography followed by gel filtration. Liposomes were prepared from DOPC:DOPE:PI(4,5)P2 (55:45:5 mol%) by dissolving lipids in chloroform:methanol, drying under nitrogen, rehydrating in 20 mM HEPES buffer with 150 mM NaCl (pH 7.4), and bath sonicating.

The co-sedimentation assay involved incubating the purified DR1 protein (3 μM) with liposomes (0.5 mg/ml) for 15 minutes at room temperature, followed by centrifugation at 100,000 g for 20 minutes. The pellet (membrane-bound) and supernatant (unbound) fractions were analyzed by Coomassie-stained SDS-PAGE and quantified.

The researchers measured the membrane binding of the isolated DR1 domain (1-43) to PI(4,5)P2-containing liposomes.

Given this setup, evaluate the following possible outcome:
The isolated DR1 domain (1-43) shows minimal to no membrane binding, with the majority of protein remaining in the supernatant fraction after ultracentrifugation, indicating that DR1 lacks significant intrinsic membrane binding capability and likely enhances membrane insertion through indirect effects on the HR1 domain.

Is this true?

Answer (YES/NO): YES